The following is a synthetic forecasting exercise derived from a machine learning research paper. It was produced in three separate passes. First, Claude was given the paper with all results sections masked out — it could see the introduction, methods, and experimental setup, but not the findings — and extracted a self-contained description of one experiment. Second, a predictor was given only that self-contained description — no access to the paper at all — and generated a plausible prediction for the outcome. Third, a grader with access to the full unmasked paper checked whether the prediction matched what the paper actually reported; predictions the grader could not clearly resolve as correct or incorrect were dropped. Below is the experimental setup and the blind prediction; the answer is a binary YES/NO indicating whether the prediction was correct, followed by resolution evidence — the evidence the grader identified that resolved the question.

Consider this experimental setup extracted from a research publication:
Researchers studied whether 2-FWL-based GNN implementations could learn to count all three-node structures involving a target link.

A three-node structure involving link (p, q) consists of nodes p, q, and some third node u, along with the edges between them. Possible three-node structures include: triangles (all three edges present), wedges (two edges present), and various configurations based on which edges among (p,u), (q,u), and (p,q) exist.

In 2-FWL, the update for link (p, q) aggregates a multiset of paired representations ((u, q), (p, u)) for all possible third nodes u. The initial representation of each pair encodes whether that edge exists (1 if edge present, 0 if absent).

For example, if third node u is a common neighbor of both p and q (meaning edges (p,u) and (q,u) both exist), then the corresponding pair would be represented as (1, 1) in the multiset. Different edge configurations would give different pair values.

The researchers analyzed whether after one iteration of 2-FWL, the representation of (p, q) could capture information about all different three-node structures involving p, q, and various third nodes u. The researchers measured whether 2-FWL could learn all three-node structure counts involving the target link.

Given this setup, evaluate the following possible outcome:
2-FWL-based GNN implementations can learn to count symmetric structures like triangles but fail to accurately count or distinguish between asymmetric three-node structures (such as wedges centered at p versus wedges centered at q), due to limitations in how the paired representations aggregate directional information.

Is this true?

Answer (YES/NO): NO